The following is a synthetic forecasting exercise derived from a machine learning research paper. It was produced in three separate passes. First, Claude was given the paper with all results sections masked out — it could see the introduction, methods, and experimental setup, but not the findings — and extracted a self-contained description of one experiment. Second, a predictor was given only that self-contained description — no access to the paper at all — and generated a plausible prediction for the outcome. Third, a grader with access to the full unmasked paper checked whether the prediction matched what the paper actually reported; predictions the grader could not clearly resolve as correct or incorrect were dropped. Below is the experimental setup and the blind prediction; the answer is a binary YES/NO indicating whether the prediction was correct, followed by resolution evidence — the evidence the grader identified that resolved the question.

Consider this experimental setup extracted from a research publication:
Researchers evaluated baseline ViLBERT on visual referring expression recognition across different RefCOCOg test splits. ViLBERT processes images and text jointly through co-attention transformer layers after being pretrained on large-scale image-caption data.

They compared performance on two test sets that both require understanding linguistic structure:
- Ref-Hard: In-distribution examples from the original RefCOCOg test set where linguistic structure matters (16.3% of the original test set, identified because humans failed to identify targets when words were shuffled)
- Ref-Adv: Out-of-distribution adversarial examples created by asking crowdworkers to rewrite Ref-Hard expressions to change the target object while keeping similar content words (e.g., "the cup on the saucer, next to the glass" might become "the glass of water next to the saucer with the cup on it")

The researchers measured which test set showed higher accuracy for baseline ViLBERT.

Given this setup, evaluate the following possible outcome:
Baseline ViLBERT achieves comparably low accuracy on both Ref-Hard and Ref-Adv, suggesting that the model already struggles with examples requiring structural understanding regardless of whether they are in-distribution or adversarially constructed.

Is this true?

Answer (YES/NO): YES